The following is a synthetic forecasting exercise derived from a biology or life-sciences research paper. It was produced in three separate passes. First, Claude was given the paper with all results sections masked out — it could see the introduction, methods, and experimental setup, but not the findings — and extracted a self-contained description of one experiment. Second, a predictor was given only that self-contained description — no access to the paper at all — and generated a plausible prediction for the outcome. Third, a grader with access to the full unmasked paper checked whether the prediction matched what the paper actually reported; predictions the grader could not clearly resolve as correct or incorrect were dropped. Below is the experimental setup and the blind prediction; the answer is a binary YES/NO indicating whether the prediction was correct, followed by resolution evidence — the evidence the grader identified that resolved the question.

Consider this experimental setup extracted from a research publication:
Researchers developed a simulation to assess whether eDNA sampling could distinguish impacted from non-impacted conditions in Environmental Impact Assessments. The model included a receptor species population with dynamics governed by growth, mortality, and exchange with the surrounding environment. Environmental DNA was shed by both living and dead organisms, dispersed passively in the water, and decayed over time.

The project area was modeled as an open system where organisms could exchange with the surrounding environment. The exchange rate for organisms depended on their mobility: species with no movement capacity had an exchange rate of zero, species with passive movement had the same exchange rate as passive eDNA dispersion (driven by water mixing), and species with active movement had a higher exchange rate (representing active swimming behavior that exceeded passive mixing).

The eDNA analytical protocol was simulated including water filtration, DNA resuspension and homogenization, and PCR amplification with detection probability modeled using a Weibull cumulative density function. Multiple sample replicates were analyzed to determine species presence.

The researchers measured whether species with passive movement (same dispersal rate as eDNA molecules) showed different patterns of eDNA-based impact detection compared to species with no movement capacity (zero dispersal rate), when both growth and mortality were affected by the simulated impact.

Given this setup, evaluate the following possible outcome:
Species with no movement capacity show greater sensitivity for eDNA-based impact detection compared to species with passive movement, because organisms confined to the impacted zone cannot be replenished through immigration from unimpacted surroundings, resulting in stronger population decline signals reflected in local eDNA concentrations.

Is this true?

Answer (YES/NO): YES